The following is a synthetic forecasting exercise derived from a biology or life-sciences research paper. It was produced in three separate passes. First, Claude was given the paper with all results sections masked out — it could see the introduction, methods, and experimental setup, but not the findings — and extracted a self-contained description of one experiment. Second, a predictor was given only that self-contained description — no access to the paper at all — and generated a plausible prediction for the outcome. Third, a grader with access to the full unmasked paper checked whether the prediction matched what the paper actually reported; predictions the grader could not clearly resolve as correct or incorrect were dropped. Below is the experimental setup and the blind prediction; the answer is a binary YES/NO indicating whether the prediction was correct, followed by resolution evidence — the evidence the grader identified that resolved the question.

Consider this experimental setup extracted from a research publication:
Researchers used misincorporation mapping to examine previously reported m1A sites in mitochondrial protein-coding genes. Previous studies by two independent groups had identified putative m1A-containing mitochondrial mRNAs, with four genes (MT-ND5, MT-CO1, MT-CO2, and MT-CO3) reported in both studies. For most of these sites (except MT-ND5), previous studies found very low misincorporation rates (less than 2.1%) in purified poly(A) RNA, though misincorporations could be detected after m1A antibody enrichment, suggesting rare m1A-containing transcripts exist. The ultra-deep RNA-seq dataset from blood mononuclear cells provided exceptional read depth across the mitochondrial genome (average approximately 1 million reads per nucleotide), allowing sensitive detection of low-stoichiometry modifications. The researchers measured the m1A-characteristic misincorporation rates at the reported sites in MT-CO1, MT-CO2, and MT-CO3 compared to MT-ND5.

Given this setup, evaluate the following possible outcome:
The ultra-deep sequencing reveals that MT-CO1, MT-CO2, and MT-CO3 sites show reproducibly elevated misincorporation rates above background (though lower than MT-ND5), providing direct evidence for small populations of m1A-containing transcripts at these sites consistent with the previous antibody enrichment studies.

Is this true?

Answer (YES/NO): NO